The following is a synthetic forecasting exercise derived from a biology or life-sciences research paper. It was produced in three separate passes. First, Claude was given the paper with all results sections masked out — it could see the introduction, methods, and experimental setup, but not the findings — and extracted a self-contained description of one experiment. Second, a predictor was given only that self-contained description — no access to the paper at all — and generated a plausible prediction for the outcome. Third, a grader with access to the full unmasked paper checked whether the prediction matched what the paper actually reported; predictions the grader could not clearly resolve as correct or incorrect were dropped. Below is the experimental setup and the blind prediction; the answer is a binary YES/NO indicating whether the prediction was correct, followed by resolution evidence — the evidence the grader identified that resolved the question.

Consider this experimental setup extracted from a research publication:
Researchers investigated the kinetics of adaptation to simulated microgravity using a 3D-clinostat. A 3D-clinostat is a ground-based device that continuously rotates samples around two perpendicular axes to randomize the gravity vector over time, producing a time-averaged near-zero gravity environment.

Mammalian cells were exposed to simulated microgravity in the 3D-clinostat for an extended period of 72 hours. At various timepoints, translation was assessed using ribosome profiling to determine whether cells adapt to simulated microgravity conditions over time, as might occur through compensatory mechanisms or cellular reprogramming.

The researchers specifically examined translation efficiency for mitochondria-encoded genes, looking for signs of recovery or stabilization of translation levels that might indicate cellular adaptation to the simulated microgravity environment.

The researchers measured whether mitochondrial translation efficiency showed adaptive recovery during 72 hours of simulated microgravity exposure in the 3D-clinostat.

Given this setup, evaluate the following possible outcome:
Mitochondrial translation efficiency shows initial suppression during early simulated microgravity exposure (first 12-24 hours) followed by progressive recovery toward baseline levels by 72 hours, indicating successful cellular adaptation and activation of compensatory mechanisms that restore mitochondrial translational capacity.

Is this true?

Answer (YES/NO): NO